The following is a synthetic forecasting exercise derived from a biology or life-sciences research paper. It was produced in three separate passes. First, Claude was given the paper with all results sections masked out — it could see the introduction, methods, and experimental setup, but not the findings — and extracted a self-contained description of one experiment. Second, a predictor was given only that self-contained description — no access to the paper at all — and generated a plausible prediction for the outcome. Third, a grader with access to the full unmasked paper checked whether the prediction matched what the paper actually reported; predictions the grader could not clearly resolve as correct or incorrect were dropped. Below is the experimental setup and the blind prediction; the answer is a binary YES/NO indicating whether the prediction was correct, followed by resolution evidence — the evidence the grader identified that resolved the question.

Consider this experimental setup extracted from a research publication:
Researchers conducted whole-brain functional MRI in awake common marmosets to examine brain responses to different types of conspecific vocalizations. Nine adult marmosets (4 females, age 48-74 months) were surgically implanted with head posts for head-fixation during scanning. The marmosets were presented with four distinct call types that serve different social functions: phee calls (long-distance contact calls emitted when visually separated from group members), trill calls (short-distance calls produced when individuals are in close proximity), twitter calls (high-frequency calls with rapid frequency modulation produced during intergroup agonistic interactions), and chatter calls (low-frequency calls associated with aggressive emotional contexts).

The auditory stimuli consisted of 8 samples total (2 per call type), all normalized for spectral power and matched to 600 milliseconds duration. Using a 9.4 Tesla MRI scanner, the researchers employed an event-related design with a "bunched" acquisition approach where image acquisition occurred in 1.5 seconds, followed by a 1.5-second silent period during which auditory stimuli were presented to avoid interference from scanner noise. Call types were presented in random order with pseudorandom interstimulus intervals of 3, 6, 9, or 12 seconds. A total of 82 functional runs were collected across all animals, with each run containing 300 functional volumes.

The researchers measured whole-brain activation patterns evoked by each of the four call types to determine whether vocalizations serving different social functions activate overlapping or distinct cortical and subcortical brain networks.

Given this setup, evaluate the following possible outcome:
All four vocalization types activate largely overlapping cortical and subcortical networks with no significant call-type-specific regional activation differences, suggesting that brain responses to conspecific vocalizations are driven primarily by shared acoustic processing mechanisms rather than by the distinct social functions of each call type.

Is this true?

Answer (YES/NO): NO